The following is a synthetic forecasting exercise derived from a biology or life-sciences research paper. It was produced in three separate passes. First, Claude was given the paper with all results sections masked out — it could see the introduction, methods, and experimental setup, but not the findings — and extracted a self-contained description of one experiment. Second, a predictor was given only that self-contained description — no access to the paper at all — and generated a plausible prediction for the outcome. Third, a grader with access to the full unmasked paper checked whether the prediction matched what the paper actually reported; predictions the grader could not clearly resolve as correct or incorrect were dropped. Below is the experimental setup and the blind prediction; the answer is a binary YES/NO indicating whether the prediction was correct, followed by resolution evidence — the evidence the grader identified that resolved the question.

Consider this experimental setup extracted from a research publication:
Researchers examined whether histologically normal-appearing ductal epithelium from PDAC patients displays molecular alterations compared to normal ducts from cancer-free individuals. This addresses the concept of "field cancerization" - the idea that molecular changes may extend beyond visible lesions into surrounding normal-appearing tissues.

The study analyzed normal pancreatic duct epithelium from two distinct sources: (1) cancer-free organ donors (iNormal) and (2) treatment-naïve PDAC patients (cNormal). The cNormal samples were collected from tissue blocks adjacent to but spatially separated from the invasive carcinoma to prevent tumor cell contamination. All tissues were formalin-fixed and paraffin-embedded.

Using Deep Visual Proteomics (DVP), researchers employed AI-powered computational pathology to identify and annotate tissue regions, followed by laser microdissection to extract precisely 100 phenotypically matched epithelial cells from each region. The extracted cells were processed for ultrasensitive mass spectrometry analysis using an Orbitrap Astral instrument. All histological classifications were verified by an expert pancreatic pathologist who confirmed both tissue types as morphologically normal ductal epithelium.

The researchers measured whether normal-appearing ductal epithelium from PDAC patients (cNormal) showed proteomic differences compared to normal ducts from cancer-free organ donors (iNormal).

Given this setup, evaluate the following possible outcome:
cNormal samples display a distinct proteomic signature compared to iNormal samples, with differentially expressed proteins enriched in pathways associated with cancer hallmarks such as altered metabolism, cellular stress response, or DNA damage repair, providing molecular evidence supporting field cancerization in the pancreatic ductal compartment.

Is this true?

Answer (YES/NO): YES